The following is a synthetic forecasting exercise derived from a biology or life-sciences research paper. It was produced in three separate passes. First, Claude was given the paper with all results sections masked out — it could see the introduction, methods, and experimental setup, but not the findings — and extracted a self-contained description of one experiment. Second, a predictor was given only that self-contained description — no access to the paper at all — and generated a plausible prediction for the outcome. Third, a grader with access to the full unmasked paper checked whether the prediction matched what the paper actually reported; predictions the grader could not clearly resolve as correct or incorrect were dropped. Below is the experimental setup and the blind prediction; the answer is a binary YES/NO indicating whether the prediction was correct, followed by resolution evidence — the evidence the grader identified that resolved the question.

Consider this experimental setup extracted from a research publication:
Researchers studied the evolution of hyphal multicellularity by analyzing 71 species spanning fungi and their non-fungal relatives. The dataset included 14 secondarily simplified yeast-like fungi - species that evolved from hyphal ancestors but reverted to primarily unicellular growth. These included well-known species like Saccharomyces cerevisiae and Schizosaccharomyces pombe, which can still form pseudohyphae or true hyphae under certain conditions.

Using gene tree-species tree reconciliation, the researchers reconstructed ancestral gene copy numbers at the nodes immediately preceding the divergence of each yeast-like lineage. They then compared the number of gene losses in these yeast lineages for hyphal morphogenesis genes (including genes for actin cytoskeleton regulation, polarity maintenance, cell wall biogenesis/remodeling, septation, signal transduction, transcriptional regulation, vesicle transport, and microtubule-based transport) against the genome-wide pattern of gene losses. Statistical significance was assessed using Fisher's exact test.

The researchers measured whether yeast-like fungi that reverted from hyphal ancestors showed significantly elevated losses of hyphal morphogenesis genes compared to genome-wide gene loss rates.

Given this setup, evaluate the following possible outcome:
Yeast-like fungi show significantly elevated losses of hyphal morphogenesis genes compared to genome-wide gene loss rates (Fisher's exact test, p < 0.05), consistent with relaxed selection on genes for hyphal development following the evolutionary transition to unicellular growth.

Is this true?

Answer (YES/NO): NO